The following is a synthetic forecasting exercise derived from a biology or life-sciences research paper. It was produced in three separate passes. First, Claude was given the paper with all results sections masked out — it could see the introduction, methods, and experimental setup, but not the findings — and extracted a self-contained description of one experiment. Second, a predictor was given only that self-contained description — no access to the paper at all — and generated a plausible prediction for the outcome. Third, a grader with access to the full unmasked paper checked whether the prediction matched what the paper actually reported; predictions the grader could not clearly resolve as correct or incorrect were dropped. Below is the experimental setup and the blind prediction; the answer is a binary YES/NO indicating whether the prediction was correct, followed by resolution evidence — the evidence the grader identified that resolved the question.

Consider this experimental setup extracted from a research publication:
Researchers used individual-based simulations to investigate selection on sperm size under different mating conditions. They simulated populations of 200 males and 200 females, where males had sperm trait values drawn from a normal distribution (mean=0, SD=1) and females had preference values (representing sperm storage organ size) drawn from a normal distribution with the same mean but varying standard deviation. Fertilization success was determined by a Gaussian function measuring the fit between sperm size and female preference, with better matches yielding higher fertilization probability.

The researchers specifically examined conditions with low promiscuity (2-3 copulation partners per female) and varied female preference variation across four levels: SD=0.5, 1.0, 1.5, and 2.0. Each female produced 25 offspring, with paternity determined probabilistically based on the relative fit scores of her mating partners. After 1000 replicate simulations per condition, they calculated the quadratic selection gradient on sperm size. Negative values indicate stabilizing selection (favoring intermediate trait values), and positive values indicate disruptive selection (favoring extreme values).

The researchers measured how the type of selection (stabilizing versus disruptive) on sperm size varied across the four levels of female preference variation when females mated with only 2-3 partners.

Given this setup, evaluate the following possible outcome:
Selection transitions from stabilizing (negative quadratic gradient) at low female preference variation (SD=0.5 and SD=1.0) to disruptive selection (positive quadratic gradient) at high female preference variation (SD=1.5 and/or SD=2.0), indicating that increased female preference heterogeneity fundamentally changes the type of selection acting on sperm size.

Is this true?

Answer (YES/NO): NO